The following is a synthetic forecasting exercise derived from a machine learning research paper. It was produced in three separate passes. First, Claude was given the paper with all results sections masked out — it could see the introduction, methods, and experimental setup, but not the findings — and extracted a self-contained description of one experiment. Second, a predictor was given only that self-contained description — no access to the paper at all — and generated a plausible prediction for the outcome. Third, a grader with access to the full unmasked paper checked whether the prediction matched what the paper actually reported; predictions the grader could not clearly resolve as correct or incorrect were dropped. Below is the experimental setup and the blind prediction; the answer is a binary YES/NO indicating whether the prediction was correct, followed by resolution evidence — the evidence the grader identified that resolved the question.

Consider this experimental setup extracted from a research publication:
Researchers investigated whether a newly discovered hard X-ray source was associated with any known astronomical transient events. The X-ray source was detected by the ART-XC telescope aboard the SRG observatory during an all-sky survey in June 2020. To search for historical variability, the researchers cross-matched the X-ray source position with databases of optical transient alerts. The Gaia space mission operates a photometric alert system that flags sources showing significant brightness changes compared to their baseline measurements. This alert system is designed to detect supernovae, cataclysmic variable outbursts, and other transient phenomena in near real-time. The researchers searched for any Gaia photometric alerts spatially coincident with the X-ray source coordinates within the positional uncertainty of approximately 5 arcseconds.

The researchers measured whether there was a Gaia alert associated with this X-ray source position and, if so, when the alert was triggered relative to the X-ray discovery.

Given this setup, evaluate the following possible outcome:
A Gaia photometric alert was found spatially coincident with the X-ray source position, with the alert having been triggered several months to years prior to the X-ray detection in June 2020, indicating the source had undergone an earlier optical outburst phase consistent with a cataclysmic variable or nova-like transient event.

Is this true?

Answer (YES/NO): YES